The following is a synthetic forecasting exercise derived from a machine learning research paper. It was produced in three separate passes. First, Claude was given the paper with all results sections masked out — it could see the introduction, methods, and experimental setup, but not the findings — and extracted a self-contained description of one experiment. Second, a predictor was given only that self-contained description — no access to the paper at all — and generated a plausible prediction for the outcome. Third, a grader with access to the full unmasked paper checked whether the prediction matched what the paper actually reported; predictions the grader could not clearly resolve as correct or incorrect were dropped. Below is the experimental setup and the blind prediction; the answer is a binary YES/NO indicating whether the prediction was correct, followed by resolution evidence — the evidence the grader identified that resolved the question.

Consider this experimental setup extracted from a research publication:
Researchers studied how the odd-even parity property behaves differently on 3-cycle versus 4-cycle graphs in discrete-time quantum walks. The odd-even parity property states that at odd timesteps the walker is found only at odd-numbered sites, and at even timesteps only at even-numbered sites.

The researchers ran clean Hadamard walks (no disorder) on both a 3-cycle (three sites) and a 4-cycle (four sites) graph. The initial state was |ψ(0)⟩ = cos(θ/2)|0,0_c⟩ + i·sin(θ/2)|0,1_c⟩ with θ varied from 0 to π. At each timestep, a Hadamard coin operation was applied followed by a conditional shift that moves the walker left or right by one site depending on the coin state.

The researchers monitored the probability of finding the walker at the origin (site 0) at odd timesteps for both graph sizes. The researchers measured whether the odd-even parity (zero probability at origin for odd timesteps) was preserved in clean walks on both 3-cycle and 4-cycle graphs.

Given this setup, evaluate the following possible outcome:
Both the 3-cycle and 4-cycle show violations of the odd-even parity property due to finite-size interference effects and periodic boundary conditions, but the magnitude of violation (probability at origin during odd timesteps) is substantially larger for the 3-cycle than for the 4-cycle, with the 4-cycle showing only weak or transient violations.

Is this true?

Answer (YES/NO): NO